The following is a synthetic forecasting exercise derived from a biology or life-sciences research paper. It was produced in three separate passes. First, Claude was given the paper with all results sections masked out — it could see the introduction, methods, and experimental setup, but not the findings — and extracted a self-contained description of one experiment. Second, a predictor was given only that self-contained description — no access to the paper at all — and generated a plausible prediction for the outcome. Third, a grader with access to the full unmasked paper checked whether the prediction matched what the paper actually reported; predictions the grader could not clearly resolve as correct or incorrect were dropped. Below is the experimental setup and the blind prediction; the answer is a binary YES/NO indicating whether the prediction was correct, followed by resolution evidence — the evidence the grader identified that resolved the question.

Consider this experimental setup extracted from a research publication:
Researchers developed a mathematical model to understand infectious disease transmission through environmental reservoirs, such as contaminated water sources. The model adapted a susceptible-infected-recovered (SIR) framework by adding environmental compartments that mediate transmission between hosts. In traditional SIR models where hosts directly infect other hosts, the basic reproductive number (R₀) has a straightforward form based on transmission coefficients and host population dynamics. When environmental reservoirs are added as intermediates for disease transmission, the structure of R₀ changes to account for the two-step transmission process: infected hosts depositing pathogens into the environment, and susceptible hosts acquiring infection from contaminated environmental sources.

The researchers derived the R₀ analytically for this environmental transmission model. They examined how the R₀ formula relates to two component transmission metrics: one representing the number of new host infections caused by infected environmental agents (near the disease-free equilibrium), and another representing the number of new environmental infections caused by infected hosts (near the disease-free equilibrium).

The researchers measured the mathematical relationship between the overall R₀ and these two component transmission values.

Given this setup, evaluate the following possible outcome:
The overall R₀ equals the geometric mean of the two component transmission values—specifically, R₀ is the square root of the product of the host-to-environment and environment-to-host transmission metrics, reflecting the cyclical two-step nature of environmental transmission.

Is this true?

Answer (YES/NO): YES